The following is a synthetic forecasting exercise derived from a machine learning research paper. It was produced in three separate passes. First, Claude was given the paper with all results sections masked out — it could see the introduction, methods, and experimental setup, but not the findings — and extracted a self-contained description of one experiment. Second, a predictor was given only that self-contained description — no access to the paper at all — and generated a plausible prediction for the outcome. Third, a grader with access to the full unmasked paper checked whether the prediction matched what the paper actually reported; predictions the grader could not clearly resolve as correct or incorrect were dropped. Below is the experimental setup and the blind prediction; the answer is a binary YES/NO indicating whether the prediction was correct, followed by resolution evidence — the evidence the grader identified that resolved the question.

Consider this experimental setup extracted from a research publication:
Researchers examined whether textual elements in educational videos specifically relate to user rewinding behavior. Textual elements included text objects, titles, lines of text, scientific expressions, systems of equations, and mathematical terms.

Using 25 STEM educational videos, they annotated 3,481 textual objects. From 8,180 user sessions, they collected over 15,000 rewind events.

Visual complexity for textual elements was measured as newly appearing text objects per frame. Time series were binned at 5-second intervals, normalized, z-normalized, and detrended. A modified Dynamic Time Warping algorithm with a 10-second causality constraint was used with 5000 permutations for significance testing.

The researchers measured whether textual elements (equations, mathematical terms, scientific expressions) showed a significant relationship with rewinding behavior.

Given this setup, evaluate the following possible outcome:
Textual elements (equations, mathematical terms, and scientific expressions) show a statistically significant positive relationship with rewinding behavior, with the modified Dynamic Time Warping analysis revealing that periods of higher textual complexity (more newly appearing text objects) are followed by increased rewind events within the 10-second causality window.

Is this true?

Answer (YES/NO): YES